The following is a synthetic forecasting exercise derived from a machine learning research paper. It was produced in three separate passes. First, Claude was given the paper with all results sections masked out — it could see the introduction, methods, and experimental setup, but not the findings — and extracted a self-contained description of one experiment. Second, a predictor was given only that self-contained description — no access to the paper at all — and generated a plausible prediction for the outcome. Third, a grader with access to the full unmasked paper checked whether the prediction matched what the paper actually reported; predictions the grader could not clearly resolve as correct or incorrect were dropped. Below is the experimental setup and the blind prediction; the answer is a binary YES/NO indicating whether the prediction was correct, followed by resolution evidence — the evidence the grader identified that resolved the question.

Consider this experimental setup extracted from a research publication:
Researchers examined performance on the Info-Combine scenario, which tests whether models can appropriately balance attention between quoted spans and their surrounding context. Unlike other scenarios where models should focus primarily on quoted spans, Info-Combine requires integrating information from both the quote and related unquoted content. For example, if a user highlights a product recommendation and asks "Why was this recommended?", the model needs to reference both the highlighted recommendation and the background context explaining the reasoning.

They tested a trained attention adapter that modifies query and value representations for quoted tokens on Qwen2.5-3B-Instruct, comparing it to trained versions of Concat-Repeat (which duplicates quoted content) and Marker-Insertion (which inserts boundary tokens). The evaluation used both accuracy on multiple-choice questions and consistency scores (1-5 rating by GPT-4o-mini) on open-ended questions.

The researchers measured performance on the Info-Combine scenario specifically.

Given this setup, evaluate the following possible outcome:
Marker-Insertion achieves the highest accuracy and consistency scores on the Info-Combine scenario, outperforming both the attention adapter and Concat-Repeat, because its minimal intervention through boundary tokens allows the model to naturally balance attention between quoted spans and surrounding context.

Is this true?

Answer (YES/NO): NO